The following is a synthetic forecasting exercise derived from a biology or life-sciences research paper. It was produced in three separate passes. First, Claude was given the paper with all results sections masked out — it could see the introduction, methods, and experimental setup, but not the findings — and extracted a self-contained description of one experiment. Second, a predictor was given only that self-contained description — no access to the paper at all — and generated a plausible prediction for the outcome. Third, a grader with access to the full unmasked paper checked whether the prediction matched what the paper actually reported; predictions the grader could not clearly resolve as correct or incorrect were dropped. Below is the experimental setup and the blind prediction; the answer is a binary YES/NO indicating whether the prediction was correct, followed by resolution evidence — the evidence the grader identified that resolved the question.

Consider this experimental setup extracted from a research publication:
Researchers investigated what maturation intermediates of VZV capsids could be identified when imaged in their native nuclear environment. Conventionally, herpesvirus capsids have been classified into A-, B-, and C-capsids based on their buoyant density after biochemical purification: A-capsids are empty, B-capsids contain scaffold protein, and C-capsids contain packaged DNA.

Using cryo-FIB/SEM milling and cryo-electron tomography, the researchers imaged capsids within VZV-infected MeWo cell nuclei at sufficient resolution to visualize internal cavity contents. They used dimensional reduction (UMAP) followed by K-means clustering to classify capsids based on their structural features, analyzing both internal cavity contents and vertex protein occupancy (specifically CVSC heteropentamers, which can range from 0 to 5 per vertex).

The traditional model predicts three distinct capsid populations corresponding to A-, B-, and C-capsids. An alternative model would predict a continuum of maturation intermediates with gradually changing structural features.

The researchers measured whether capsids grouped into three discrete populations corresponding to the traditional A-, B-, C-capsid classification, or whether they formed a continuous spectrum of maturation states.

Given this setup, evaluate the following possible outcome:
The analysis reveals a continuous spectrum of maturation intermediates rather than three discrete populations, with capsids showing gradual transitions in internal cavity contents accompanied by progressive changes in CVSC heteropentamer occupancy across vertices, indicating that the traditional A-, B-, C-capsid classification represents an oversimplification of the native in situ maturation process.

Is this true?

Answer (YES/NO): YES